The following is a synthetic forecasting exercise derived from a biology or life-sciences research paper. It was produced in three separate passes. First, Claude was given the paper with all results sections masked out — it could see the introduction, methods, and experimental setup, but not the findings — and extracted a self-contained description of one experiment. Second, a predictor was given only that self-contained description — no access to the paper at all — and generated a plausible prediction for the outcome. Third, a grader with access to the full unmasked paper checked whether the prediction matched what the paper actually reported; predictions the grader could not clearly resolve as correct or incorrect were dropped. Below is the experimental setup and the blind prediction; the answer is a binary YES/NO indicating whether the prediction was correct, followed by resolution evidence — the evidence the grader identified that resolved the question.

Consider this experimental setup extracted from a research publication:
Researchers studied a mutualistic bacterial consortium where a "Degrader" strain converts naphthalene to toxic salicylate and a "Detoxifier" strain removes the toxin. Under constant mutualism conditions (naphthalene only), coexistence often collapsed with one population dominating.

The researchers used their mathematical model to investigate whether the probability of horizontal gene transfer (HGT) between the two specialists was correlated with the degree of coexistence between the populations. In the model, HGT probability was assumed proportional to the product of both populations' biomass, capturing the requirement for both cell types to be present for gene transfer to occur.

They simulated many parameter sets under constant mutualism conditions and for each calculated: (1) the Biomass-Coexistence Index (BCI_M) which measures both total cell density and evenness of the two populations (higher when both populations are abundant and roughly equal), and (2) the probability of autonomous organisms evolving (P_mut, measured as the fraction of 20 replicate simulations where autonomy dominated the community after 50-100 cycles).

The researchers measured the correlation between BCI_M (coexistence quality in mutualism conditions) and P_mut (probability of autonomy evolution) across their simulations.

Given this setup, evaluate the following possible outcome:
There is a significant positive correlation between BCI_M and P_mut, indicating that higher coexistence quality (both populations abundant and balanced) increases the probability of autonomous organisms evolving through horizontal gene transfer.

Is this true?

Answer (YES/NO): YES